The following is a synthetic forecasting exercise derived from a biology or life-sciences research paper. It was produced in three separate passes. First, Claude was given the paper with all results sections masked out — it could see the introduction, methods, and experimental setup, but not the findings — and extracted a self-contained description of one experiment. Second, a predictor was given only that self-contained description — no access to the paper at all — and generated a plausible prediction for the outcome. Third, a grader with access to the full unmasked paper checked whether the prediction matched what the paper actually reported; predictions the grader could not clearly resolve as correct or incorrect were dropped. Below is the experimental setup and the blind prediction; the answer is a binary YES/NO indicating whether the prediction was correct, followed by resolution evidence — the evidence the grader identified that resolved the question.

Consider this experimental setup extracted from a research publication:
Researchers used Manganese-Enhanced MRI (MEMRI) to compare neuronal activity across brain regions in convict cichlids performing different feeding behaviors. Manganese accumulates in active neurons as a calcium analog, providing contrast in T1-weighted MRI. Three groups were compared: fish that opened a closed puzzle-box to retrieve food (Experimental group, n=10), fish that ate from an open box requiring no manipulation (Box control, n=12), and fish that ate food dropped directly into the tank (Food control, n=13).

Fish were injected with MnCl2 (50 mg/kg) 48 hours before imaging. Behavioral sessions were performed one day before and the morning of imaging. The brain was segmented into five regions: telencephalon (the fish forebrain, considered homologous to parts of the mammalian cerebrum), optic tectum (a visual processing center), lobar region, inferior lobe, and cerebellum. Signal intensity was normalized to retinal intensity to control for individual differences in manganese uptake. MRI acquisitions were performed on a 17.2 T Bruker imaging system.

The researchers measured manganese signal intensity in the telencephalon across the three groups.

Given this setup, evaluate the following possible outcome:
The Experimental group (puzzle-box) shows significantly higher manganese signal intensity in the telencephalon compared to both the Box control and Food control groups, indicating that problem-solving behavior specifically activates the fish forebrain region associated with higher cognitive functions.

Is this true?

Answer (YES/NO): NO